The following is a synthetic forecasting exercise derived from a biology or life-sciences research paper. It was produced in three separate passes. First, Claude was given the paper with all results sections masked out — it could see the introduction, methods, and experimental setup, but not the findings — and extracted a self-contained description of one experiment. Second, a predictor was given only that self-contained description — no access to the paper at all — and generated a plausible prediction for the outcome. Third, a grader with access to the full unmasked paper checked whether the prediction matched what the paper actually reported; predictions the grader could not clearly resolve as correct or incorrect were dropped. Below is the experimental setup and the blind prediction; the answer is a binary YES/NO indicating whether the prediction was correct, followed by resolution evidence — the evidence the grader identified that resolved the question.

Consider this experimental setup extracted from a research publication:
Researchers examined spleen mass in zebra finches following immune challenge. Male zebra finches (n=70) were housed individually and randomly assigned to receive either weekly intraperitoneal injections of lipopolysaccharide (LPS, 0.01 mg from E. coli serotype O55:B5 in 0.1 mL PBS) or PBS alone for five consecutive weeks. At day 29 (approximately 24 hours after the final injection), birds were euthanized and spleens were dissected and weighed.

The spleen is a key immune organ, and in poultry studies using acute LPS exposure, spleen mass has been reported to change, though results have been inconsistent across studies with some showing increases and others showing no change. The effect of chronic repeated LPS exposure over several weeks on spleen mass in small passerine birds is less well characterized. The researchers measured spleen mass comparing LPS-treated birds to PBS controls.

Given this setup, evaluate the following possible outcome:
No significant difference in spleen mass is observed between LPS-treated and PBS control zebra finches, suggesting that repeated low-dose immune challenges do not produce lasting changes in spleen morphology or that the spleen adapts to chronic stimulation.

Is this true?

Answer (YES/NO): NO